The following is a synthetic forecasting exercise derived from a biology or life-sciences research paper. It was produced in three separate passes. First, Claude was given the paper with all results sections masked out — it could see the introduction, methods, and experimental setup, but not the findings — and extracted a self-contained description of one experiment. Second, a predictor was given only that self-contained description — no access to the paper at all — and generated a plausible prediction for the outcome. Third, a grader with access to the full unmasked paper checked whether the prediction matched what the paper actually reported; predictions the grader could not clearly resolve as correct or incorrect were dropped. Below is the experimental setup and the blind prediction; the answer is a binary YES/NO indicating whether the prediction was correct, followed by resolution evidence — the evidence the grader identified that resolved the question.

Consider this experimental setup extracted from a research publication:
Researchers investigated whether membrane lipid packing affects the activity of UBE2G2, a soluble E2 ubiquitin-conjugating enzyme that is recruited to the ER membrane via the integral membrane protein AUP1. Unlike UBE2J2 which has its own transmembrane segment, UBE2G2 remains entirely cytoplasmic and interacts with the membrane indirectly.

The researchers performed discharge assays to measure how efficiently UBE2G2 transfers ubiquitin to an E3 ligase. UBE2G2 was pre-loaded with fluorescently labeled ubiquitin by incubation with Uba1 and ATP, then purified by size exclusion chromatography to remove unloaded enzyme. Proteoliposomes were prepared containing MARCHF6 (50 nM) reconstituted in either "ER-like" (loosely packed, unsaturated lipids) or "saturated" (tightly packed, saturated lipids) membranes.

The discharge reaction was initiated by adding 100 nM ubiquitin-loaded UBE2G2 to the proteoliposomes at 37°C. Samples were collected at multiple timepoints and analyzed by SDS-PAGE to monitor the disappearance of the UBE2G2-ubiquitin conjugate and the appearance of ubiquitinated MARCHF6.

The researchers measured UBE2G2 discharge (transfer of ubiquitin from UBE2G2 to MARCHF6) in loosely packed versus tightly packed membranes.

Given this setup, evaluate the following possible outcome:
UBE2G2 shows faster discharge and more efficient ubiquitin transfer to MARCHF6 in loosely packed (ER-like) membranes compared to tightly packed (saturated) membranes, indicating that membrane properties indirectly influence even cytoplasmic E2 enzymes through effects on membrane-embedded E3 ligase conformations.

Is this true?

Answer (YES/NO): NO